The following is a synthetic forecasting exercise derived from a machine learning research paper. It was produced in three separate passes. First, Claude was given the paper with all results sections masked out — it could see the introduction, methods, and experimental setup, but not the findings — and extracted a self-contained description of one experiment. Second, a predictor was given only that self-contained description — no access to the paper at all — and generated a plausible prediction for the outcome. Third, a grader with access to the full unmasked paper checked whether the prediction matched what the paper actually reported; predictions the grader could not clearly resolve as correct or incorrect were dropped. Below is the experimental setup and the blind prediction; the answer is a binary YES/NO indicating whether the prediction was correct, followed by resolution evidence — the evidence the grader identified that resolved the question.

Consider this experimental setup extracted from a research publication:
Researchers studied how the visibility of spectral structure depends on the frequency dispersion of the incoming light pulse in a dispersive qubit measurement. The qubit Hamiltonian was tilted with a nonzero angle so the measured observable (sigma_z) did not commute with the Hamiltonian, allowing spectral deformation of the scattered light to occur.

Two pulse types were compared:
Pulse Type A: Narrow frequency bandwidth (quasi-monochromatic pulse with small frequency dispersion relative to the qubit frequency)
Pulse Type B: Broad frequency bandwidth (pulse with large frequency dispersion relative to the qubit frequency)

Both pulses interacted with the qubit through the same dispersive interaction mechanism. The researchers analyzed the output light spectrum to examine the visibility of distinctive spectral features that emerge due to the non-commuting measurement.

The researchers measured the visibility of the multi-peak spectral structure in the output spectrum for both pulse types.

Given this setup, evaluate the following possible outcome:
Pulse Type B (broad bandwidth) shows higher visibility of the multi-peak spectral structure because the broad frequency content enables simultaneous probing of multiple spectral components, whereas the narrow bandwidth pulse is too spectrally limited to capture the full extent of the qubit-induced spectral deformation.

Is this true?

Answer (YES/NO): NO